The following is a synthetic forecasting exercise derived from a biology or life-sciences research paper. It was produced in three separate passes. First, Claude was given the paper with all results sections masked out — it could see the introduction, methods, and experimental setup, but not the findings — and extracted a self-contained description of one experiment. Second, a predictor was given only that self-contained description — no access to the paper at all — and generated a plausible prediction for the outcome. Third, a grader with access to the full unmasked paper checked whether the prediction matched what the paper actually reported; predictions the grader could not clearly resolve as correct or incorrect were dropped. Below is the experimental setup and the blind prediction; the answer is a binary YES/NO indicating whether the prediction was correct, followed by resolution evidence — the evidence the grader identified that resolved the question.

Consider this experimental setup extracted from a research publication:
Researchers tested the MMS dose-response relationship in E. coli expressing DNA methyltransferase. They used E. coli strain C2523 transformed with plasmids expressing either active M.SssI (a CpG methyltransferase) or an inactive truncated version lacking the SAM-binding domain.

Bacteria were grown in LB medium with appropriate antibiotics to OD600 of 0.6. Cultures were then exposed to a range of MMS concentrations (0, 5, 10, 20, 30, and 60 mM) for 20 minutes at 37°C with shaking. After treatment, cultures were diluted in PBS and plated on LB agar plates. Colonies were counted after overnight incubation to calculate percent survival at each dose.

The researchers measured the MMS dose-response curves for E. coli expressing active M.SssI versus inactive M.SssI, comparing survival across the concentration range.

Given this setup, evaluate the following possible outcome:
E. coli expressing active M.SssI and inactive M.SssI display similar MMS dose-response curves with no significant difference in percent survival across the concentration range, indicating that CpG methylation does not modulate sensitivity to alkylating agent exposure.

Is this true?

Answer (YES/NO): NO